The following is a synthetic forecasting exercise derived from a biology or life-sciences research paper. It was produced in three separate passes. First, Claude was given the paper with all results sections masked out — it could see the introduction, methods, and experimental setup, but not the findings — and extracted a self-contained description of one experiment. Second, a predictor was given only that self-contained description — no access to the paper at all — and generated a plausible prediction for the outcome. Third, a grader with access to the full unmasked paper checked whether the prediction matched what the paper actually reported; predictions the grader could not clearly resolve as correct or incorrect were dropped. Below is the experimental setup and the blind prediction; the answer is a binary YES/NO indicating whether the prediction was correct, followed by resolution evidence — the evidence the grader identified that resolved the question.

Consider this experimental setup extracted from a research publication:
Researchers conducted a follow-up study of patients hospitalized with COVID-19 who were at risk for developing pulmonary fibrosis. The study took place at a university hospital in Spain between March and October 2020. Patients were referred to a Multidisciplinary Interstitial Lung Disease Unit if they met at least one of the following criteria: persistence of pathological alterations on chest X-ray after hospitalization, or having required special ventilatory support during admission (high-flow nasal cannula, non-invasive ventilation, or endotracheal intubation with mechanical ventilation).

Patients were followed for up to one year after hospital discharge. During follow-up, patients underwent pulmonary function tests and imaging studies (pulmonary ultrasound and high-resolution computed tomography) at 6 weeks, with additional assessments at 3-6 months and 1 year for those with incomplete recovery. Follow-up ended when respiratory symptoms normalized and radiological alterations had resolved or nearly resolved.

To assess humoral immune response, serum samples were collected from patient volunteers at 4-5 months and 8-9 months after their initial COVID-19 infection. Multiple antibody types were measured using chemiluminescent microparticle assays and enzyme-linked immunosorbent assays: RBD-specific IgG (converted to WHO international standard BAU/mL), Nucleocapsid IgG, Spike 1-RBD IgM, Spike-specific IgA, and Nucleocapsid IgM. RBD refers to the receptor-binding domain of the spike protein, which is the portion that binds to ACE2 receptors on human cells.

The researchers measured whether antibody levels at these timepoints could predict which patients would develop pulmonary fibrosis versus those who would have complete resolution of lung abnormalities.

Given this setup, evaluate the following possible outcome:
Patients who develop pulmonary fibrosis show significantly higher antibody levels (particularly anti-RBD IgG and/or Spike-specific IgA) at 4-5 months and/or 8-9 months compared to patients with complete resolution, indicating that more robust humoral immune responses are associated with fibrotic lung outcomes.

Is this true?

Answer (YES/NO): NO